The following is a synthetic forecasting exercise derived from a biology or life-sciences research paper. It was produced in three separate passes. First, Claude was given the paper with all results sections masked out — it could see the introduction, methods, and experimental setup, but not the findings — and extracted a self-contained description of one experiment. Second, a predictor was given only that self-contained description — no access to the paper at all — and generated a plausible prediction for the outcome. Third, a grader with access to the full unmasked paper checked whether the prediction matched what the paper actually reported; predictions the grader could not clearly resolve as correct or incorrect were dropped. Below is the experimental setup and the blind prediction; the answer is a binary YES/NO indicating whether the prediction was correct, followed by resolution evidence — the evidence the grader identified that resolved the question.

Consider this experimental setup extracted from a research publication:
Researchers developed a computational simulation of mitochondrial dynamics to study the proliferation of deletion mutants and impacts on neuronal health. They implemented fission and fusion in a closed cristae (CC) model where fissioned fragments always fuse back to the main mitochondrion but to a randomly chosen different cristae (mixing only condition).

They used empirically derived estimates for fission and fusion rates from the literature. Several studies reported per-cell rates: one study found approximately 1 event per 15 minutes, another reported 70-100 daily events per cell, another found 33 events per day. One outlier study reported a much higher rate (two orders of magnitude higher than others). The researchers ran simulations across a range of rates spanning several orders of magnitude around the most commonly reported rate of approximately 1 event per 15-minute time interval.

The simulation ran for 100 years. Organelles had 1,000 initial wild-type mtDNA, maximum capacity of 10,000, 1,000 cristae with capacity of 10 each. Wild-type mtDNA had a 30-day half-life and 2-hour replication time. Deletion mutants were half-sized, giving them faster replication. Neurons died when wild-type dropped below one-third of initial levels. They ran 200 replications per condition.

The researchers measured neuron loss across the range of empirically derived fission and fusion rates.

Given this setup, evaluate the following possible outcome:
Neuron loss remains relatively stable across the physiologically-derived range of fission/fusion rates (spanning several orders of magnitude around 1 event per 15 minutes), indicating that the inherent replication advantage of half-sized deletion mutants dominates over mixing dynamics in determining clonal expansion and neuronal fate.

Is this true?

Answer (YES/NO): NO